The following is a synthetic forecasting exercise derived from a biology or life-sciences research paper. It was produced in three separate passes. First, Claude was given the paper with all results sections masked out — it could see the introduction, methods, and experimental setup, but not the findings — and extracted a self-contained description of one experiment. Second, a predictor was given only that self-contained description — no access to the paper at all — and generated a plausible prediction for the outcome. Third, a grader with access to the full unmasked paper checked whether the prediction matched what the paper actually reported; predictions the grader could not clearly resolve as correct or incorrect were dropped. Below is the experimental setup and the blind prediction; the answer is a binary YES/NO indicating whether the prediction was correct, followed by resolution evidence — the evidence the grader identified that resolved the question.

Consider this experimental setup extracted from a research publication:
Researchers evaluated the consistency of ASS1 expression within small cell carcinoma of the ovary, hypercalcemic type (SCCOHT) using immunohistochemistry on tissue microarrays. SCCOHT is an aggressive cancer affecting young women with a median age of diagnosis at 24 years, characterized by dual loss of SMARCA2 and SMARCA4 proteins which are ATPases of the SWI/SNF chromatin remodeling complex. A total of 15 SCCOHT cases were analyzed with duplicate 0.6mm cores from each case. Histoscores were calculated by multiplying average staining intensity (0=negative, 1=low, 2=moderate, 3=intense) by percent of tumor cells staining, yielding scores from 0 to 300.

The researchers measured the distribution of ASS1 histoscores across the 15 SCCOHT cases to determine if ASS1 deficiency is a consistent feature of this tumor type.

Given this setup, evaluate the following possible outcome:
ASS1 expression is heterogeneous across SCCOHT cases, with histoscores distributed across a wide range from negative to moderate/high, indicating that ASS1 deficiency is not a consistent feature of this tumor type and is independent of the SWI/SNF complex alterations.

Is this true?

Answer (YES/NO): NO